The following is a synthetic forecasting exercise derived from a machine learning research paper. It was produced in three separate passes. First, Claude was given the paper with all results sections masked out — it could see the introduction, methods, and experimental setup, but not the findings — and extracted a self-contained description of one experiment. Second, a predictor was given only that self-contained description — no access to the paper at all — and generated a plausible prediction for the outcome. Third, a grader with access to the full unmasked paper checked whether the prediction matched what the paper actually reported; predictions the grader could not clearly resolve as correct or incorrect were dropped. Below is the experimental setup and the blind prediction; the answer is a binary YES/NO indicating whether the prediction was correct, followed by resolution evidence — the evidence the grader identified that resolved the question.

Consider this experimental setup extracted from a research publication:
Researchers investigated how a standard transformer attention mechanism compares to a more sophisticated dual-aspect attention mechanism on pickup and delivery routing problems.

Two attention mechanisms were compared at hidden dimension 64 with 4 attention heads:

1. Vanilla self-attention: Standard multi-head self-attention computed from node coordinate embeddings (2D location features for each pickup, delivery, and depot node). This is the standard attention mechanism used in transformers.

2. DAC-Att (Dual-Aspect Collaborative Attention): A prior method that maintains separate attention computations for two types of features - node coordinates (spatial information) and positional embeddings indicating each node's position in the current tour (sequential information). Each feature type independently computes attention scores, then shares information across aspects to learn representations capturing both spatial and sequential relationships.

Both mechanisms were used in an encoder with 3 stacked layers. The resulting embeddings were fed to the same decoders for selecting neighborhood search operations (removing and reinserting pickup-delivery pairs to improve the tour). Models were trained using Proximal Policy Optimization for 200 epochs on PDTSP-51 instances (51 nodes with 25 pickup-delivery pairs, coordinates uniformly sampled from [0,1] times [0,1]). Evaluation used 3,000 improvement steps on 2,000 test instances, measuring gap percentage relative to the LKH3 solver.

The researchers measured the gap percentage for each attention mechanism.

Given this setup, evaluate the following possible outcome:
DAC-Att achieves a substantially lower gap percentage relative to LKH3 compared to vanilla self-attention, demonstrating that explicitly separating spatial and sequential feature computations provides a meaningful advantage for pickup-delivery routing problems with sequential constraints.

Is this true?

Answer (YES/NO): YES